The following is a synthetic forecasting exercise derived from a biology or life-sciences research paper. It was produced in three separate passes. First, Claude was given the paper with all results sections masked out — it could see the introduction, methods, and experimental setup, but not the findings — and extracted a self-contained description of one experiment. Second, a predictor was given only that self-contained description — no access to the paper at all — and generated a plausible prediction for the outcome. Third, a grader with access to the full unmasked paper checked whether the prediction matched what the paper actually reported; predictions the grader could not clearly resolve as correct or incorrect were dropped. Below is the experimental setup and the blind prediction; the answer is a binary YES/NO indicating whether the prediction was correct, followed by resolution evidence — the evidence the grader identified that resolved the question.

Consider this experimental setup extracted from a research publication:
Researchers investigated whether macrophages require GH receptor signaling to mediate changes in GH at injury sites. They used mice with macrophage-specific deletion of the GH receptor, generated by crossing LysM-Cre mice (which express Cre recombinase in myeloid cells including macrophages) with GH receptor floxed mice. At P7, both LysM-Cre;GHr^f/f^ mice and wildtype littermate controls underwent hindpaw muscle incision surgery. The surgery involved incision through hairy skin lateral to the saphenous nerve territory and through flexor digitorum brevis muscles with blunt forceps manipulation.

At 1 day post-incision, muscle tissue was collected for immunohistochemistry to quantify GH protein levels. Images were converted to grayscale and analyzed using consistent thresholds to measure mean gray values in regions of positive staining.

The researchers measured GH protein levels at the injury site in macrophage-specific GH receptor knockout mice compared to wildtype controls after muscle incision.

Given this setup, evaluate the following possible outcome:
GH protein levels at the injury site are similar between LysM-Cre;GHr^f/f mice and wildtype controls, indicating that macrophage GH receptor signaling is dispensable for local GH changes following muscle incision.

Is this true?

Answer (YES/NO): NO